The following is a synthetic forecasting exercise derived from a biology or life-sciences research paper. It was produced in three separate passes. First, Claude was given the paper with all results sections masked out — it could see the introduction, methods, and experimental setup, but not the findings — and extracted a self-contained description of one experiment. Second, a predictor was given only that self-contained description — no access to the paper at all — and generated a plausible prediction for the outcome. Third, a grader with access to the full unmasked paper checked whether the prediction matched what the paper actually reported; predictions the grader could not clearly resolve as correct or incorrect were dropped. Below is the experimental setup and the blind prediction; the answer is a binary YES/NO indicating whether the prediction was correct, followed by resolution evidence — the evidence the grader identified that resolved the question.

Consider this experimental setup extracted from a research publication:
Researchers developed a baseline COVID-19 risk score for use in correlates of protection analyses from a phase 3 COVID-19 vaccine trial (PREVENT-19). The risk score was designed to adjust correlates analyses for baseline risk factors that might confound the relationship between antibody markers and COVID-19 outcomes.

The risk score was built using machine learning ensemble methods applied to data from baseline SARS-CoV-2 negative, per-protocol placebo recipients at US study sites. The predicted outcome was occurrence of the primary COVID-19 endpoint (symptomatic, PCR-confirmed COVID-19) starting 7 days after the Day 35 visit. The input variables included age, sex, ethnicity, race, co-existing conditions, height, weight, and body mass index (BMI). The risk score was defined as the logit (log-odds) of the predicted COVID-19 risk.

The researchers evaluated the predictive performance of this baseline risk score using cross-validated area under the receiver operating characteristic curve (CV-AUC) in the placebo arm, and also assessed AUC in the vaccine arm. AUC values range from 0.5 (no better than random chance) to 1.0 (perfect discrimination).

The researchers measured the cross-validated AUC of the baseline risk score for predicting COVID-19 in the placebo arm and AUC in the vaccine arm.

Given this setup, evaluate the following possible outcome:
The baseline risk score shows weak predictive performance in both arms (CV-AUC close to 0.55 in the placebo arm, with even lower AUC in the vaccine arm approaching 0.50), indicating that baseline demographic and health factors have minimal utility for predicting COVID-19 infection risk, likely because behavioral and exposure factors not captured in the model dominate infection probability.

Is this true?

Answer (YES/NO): NO